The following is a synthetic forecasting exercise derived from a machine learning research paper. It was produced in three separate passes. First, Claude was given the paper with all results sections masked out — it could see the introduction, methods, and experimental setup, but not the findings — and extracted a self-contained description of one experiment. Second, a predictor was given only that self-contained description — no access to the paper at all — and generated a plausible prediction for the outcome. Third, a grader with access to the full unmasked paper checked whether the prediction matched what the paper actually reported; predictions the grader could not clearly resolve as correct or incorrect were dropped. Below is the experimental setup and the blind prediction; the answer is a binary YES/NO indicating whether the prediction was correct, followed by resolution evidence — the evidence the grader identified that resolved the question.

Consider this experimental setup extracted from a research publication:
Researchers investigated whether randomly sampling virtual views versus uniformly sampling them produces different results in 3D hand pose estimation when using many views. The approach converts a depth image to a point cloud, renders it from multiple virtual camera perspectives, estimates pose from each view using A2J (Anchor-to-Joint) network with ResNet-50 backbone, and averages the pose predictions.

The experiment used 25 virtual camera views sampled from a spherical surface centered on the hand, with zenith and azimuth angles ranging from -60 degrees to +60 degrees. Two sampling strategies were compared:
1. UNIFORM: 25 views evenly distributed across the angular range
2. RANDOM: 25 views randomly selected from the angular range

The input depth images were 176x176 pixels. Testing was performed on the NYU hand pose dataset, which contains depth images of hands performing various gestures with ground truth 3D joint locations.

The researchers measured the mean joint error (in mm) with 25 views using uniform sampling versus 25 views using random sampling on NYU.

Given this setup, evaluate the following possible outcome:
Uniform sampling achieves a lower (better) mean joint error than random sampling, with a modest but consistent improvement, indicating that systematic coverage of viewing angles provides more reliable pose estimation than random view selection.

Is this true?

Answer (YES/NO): NO